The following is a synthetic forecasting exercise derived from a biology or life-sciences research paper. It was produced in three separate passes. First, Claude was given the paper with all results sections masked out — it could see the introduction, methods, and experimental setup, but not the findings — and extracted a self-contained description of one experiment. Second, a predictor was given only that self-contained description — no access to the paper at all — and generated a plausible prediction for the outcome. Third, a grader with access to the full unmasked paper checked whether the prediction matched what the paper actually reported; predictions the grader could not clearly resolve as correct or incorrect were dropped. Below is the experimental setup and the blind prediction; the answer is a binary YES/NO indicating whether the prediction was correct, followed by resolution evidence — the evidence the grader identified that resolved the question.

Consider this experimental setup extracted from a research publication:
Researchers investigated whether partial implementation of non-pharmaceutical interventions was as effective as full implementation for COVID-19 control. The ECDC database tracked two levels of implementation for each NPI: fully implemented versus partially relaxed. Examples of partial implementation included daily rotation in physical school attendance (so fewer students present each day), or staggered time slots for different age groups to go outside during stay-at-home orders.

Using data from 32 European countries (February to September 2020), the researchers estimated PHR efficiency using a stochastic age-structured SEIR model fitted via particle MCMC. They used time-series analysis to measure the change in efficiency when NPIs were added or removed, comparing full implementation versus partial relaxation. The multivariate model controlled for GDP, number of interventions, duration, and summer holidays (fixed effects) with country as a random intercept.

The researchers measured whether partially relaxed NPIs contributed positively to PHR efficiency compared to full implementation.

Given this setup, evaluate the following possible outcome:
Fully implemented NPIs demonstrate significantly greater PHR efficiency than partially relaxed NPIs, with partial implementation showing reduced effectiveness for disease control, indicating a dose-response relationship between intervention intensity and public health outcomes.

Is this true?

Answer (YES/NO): YES